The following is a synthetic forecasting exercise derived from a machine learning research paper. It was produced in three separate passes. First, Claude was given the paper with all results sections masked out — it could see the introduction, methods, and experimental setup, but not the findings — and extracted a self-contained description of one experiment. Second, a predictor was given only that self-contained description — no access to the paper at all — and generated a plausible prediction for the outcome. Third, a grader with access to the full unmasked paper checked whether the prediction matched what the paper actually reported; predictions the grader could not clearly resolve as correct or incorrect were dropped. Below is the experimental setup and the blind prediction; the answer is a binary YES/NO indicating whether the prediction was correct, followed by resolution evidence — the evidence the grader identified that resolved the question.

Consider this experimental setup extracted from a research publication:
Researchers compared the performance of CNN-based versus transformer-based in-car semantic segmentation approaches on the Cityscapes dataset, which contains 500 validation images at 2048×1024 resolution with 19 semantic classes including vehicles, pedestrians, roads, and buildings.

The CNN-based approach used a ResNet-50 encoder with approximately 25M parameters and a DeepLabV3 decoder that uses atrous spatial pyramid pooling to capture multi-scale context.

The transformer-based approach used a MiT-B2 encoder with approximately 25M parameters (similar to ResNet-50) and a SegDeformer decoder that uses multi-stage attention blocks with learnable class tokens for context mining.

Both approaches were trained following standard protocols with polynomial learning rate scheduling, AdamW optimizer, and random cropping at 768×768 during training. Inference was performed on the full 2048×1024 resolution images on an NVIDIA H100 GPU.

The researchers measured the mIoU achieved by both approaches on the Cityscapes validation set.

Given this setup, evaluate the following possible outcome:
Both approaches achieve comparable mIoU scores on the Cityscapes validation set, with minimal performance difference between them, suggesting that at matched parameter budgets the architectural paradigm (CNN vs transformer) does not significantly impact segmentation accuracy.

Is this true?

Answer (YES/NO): NO